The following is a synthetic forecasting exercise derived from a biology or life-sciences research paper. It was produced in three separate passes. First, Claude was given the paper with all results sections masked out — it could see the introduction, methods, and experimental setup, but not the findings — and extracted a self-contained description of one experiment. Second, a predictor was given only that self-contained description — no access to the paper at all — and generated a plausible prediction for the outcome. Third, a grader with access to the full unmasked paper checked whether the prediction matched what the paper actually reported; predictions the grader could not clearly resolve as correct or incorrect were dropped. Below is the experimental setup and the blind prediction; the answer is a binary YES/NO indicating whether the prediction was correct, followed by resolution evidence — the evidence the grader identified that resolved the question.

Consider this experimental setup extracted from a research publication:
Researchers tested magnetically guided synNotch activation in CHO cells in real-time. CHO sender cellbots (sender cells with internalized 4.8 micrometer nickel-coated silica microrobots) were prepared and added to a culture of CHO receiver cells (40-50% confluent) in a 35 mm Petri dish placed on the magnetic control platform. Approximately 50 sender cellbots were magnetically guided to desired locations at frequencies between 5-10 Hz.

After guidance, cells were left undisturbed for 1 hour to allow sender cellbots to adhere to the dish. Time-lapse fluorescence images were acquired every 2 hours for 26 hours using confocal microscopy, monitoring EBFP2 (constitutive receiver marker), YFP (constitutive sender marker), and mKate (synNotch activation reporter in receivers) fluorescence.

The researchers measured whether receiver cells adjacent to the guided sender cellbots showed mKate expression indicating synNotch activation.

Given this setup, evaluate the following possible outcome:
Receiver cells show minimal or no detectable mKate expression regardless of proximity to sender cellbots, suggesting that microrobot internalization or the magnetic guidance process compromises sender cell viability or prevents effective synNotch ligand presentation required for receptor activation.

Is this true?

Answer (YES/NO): NO